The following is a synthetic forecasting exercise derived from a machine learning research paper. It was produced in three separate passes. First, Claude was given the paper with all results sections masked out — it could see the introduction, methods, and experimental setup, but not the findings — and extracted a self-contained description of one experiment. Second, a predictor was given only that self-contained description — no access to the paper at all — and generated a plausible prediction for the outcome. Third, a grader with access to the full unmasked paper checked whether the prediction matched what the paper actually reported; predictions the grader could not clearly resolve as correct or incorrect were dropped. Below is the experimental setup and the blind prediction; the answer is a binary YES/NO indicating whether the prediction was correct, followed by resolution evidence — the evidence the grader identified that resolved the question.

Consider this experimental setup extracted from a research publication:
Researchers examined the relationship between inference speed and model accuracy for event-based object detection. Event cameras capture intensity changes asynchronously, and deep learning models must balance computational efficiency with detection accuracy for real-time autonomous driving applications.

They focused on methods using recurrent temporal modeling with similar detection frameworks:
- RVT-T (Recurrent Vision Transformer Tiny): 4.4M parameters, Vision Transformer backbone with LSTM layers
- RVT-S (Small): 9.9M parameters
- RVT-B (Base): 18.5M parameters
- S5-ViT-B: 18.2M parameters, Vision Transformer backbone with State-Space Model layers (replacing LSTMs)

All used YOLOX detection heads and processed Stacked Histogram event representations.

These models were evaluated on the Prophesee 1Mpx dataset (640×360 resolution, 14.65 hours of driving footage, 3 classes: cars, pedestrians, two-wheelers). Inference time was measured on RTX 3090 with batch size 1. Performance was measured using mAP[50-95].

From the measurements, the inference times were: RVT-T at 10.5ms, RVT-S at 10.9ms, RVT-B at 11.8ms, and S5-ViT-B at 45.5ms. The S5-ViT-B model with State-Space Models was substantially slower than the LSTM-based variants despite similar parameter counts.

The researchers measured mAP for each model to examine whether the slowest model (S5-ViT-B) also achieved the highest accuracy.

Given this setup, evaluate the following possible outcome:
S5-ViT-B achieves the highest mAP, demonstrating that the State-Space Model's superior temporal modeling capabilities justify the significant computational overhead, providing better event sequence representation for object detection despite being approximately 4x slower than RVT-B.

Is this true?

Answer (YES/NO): NO